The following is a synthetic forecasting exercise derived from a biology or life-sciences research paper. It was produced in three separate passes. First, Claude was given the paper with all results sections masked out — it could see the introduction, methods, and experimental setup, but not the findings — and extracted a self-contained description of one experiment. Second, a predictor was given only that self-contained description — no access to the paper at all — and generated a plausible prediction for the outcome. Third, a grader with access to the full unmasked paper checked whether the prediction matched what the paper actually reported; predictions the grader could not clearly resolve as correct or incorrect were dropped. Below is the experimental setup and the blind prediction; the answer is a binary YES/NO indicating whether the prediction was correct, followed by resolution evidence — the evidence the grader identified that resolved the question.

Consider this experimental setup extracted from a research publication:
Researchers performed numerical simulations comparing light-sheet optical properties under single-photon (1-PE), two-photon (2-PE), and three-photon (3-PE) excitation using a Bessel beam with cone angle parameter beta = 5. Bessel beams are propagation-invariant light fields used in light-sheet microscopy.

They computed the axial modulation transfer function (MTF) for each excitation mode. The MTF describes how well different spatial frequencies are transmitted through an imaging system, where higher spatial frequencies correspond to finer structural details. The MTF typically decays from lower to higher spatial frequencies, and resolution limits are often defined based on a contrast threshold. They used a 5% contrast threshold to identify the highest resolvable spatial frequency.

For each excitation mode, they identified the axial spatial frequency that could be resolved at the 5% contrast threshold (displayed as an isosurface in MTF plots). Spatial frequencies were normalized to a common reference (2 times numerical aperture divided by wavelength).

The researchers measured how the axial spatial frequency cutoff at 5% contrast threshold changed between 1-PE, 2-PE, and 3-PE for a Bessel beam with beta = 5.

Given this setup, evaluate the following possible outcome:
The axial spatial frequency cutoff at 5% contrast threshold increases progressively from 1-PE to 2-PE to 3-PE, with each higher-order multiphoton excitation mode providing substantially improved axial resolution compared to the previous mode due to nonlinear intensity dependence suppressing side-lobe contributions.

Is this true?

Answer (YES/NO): NO